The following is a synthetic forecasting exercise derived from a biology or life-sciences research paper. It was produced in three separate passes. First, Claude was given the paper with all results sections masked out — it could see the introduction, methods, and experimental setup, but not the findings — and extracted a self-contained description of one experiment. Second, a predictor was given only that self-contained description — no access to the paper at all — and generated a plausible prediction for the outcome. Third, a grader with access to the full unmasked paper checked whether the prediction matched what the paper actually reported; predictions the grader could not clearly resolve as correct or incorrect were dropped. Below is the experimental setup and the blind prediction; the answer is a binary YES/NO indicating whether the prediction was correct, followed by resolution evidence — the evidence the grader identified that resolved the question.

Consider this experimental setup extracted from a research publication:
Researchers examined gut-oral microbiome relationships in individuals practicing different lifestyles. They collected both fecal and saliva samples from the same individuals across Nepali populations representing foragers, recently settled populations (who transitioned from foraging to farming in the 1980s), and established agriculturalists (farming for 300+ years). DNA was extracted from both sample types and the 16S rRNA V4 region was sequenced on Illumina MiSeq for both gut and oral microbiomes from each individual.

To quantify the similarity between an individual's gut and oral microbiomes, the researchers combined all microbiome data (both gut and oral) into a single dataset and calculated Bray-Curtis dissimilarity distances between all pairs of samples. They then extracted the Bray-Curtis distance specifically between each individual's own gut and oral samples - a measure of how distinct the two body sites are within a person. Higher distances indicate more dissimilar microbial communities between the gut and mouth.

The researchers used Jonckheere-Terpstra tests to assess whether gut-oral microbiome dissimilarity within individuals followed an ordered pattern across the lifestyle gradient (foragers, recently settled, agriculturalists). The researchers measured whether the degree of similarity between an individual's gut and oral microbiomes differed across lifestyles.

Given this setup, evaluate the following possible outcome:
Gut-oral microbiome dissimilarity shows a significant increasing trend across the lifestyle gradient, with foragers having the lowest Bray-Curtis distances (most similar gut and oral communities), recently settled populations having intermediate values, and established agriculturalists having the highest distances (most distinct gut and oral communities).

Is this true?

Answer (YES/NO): NO